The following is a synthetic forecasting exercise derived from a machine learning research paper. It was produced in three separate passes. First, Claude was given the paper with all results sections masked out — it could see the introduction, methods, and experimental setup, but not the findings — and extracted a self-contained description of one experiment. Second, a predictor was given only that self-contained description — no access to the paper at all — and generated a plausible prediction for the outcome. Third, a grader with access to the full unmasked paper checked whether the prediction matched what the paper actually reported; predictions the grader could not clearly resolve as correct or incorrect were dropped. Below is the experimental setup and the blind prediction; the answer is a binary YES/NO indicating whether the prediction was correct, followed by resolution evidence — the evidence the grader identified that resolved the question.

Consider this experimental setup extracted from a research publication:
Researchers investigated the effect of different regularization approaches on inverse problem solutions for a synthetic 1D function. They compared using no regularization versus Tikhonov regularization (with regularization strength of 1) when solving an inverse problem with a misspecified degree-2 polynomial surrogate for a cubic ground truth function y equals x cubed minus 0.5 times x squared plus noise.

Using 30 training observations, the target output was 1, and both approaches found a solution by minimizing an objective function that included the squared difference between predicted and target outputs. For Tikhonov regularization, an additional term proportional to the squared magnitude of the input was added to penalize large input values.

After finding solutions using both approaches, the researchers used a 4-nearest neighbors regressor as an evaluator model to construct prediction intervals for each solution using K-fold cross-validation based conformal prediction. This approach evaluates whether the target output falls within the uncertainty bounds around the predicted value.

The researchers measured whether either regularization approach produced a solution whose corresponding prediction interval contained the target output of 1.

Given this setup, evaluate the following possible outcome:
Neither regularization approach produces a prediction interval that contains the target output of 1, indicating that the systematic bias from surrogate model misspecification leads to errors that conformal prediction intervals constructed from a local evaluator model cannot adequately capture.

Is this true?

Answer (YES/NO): YES